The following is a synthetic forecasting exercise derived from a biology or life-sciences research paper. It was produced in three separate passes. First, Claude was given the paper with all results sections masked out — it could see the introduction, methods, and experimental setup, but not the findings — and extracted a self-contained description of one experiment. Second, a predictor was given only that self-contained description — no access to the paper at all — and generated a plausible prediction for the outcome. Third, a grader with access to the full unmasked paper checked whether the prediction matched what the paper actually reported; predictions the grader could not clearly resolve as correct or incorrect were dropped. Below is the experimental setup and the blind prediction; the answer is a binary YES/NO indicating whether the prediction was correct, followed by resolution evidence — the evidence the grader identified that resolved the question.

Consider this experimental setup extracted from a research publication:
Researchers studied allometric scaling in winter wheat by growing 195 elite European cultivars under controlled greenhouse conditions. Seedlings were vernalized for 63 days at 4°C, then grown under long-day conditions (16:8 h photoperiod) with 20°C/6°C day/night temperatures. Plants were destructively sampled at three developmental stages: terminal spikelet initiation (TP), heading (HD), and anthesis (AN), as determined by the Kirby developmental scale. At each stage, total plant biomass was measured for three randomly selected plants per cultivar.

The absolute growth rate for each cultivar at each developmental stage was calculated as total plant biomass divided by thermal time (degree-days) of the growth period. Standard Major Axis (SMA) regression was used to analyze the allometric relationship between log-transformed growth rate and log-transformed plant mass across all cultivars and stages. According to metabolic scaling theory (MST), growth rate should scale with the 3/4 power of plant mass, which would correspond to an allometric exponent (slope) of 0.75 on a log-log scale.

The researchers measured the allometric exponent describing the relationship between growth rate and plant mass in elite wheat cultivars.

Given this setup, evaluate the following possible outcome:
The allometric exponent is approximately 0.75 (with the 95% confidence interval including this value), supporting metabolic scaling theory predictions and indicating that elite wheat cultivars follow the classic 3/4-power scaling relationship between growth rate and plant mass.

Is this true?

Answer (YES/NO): NO